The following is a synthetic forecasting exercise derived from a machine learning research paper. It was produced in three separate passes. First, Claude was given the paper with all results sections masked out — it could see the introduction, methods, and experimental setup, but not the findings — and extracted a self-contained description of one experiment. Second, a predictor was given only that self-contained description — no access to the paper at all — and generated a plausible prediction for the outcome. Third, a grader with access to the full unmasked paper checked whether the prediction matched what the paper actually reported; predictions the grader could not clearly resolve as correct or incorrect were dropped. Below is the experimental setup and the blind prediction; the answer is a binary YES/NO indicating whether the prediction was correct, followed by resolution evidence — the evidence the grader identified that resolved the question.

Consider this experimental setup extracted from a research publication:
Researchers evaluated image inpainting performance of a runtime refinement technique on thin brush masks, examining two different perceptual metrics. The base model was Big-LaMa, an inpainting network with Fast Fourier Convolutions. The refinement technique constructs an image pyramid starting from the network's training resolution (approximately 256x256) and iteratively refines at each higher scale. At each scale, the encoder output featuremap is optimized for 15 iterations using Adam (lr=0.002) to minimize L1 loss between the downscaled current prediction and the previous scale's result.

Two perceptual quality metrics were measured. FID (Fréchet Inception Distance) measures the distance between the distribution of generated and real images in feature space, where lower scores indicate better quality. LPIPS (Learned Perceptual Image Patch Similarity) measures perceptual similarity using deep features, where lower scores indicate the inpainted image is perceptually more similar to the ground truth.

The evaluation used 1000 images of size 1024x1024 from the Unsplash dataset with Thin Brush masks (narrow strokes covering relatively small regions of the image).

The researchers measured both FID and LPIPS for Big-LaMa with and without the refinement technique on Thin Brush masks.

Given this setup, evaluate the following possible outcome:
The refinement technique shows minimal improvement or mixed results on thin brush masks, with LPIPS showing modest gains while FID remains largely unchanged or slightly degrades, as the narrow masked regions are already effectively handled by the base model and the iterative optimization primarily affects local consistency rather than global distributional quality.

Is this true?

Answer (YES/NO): YES